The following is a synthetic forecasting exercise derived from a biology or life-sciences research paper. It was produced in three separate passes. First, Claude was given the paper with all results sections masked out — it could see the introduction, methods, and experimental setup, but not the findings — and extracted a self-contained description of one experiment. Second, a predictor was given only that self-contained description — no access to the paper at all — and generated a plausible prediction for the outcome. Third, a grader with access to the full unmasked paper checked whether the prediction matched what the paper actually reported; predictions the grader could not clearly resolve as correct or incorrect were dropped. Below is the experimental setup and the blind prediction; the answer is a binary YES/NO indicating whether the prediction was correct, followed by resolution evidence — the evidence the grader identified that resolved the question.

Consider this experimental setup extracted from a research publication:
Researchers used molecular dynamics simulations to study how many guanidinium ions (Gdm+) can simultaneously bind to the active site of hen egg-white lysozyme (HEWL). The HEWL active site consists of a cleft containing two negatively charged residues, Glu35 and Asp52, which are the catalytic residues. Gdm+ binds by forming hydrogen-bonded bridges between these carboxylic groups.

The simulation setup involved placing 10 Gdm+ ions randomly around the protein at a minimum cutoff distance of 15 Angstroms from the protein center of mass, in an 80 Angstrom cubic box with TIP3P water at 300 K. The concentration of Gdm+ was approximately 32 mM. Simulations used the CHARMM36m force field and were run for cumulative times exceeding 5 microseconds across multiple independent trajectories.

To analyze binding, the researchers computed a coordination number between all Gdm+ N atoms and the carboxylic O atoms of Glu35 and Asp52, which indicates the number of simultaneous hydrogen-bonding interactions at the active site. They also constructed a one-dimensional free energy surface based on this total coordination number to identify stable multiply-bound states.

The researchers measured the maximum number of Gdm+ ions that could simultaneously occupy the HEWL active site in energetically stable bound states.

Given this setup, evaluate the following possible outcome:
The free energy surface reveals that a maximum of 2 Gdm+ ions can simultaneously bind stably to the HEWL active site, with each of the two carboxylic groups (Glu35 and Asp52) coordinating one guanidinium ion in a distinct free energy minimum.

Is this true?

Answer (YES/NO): NO